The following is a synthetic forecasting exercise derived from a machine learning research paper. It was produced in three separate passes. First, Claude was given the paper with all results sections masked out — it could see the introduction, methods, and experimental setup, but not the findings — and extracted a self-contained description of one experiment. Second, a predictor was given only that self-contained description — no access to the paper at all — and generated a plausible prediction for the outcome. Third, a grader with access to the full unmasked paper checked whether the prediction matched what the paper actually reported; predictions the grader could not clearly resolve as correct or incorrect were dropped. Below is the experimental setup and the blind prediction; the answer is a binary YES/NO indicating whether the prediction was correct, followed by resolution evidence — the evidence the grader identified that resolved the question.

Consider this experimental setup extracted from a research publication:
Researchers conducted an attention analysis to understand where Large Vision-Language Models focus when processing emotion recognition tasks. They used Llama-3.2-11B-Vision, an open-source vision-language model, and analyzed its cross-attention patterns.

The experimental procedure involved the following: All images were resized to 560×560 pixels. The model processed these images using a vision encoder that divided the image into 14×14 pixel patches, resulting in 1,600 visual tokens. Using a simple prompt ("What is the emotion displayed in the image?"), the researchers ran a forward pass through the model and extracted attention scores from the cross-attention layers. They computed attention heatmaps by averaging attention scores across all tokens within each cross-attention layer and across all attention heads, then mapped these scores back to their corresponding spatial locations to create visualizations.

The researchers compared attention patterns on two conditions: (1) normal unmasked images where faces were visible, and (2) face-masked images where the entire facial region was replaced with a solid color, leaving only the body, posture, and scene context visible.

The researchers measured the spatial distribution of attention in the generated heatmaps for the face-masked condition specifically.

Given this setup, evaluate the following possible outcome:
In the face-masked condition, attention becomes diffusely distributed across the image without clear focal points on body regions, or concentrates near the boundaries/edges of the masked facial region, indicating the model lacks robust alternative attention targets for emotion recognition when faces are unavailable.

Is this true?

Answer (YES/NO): YES